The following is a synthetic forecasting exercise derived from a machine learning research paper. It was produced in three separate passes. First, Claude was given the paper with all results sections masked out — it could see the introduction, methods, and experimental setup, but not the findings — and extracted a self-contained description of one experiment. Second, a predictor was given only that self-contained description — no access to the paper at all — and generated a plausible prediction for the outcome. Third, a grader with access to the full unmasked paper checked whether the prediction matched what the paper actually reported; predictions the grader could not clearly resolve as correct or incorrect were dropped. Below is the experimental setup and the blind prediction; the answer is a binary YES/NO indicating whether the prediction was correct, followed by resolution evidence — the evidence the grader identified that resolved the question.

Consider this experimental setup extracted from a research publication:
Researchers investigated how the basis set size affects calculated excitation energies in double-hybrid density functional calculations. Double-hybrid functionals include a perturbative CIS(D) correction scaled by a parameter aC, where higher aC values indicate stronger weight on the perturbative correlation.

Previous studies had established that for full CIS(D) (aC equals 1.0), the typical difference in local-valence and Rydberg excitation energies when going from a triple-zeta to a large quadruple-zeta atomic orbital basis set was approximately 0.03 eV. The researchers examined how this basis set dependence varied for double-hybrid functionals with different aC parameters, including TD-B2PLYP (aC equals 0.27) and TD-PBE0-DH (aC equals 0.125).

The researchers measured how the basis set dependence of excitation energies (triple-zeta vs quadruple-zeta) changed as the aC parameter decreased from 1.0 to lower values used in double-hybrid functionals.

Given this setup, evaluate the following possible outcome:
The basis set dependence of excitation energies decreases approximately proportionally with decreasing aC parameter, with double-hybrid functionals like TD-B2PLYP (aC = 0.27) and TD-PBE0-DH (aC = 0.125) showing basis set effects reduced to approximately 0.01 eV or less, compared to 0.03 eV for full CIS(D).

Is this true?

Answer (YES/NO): NO